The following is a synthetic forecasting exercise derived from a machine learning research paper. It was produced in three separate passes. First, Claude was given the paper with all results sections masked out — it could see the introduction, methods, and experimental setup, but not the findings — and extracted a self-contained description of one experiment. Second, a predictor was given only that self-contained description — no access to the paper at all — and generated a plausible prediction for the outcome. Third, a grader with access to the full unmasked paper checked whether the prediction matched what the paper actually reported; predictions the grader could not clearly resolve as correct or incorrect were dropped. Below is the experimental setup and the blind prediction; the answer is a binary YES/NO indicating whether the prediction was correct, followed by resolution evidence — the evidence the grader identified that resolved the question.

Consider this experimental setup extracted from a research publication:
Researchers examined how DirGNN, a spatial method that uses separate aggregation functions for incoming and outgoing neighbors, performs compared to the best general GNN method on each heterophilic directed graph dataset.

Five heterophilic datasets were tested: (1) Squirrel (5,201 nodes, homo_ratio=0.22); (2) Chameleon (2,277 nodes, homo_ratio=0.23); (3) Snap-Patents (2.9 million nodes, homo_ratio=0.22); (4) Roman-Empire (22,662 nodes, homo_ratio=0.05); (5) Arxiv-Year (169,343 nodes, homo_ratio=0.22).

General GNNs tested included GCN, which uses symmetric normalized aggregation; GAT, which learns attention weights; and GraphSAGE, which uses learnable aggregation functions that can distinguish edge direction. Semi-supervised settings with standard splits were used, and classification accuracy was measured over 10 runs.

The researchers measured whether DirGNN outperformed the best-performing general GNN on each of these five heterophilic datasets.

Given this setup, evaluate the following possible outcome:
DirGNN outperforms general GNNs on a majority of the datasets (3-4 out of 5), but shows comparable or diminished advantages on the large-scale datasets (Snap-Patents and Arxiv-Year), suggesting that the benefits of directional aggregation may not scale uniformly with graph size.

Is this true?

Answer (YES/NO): NO